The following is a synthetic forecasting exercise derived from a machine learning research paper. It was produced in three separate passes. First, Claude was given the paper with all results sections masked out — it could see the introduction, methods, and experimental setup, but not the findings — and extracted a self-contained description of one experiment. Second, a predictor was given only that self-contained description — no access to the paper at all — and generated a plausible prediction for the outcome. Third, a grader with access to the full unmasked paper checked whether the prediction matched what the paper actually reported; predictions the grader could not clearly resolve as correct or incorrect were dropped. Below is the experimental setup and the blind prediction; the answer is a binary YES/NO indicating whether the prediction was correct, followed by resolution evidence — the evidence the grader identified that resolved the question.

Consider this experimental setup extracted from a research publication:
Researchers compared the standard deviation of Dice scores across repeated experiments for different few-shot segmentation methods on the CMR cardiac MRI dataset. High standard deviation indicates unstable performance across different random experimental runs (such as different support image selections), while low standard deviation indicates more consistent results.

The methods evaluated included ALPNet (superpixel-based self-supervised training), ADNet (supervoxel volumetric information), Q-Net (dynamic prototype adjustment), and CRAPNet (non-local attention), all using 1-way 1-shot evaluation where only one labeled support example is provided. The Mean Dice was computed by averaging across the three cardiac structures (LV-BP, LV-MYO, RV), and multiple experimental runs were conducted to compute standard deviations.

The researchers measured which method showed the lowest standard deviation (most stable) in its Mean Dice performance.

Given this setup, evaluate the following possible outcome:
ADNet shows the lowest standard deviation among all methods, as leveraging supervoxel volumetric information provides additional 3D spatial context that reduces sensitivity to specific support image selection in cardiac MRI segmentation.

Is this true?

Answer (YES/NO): NO